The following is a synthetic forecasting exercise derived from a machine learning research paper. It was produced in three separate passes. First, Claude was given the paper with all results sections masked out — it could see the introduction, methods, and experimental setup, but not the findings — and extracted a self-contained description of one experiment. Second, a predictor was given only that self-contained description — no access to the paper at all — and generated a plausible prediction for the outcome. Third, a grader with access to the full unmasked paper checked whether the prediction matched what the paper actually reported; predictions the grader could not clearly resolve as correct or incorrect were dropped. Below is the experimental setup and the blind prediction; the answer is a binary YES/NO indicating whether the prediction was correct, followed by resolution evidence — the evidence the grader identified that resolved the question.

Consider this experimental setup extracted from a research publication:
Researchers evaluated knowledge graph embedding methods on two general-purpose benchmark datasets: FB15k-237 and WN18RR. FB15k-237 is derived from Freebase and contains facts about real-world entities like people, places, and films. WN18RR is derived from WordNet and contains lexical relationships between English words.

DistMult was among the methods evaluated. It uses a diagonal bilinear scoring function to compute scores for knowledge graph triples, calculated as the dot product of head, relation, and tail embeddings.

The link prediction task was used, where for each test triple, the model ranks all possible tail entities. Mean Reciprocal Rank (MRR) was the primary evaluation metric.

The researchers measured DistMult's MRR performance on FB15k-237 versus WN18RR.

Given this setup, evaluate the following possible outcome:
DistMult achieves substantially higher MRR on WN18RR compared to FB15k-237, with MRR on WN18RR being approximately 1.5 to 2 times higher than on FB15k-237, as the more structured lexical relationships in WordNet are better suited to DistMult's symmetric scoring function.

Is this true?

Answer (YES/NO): YES